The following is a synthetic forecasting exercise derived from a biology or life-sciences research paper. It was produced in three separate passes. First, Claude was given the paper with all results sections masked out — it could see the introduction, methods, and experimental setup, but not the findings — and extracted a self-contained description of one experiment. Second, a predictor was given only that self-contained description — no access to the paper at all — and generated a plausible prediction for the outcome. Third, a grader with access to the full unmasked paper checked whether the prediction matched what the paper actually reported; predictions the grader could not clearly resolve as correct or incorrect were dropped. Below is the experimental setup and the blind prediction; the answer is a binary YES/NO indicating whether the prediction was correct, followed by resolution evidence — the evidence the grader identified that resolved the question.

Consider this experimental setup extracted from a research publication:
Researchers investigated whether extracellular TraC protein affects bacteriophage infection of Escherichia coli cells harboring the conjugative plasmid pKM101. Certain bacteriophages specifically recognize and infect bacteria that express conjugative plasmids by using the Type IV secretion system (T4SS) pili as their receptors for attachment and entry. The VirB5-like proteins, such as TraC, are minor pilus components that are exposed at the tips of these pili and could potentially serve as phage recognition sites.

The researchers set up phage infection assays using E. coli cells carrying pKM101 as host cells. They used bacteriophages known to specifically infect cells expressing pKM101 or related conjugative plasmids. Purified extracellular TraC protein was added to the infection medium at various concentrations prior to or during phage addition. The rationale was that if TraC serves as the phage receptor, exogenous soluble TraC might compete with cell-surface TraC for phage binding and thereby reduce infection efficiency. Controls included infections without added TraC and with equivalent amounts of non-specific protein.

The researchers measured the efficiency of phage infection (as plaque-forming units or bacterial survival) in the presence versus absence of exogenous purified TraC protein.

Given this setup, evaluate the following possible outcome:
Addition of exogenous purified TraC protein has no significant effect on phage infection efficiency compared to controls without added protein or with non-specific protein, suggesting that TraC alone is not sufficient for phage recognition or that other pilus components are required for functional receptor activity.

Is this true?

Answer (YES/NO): YES